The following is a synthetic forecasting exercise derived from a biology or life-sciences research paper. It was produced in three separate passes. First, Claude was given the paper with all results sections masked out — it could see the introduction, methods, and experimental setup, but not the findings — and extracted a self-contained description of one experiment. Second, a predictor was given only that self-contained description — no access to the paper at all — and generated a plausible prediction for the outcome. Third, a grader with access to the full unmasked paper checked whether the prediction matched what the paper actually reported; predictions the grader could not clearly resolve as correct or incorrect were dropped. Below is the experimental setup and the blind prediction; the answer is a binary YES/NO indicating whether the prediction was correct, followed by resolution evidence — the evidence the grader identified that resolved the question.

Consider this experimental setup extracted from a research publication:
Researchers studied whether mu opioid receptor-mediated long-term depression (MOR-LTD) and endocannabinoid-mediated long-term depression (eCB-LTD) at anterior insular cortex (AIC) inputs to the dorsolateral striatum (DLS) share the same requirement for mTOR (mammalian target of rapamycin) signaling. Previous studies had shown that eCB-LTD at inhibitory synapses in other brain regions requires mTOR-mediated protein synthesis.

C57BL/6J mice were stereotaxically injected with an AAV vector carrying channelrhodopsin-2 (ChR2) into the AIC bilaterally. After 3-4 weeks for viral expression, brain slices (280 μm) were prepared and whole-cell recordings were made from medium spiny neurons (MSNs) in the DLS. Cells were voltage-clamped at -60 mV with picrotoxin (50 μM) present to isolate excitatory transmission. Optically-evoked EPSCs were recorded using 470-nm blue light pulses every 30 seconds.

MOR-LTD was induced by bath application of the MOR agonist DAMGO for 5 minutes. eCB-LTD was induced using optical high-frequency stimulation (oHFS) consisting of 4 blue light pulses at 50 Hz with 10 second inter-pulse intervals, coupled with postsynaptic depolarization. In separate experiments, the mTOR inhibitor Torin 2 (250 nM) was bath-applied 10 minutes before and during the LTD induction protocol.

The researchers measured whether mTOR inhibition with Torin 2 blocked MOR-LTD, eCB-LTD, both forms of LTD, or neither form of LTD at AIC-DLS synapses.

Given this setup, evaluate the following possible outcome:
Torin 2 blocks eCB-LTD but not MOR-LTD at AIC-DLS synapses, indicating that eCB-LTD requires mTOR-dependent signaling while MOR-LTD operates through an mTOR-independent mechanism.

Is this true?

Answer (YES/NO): YES